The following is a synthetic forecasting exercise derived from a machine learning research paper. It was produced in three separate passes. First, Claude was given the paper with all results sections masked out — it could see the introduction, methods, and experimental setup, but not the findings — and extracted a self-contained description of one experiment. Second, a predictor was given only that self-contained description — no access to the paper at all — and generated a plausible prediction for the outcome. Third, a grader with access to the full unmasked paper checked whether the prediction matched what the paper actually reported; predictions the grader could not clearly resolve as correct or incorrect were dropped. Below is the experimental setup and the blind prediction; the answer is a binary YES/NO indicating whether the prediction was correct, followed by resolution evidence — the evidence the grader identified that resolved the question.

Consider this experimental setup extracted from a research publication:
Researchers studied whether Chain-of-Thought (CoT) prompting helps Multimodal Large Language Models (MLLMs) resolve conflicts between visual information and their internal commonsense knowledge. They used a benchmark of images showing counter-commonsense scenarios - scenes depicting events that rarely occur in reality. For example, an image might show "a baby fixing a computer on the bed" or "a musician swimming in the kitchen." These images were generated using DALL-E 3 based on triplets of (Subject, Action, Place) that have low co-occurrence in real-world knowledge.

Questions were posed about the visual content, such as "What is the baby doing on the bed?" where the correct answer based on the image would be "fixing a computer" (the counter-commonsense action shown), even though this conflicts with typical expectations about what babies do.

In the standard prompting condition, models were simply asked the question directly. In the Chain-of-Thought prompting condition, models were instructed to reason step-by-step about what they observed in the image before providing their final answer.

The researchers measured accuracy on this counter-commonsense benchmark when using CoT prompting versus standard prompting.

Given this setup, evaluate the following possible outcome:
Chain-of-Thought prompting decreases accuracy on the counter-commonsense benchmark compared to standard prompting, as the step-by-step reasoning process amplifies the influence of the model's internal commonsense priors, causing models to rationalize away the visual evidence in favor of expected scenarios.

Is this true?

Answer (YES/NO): YES